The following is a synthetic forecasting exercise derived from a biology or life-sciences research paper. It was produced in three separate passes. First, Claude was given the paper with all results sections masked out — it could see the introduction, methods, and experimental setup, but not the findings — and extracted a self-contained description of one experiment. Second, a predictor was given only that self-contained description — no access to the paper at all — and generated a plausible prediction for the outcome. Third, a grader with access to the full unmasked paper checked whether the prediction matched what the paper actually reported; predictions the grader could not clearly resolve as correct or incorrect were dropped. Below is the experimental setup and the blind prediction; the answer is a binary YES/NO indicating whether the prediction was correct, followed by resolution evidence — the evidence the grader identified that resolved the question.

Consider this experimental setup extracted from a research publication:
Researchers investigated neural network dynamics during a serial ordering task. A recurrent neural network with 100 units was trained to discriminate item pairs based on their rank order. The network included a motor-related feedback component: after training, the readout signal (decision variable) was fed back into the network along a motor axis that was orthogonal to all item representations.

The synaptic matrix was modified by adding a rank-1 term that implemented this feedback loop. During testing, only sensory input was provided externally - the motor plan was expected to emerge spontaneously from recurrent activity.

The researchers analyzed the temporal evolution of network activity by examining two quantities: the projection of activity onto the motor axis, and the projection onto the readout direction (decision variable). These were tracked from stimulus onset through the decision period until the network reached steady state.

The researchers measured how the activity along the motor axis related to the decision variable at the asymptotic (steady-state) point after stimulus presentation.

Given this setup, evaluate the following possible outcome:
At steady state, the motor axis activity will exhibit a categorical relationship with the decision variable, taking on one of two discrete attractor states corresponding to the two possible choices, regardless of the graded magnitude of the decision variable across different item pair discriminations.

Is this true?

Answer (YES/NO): NO